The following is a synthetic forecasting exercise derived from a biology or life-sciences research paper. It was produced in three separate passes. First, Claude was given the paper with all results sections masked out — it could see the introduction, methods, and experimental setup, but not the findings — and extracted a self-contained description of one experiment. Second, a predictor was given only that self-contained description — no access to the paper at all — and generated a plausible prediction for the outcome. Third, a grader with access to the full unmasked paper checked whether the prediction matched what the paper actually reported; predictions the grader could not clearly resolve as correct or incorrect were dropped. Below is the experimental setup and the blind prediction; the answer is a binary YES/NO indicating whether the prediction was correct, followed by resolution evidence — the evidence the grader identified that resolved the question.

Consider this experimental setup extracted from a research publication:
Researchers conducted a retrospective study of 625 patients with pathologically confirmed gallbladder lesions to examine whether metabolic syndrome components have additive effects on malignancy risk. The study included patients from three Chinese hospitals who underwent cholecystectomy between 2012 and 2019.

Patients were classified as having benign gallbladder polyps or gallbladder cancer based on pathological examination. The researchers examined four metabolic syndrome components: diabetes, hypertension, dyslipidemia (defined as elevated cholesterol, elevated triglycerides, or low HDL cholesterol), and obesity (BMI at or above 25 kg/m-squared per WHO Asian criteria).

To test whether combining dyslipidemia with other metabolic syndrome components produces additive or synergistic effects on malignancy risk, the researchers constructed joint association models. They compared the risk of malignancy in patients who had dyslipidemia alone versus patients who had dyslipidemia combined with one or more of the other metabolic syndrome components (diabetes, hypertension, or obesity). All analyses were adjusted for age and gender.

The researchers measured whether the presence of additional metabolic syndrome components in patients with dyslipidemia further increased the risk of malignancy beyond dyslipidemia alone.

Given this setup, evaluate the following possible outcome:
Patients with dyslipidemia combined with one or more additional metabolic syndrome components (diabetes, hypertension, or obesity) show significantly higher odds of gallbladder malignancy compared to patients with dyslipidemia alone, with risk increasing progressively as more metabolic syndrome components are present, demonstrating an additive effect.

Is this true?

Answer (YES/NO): NO